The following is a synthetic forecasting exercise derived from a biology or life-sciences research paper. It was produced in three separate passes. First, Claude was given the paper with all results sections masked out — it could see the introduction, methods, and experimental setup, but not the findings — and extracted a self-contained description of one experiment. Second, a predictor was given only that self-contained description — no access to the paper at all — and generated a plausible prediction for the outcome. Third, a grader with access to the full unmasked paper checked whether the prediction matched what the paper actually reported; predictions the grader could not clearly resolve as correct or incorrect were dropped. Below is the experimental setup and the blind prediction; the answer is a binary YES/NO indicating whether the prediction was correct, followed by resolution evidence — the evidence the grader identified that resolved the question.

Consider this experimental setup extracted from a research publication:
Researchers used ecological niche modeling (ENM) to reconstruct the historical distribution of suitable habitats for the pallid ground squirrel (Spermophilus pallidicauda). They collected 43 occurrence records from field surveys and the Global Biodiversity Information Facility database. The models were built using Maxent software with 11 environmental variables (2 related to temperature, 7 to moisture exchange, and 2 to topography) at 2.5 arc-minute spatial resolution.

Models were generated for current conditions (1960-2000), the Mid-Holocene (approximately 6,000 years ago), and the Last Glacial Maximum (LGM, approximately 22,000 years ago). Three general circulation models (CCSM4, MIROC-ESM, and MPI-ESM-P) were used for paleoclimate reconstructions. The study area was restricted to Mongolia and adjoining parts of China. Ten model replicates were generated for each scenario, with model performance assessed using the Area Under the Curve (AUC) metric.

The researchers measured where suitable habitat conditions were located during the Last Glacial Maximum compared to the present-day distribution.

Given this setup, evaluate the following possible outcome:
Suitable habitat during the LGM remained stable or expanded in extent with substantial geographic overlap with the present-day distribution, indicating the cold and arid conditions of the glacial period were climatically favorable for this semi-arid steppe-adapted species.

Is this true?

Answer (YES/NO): NO